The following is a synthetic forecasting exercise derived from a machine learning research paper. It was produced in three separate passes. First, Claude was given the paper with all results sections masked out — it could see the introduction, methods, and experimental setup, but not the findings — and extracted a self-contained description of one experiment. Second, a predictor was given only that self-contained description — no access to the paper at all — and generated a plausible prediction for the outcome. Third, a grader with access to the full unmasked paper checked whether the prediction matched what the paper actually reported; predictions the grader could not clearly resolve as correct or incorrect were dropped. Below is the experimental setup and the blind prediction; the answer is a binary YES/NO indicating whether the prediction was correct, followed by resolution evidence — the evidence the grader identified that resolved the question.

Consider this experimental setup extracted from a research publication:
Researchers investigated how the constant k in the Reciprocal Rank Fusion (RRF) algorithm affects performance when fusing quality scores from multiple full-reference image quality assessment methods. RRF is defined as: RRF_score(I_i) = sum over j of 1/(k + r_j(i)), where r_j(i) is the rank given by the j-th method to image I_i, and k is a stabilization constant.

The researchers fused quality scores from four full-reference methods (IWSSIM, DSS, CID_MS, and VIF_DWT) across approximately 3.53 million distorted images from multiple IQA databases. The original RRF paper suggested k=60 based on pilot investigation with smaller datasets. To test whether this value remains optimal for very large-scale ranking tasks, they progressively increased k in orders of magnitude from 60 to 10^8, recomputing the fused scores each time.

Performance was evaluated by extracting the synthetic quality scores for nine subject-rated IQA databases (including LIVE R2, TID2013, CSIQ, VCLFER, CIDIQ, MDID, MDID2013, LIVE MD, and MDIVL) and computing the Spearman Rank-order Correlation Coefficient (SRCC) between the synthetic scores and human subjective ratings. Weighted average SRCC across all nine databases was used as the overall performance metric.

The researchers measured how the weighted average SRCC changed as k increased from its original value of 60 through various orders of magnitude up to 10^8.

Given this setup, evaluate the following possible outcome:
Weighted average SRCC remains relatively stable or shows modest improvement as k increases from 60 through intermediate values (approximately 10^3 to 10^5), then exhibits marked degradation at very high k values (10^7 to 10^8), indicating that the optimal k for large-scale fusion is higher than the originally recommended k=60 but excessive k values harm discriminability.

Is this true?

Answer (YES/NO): NO